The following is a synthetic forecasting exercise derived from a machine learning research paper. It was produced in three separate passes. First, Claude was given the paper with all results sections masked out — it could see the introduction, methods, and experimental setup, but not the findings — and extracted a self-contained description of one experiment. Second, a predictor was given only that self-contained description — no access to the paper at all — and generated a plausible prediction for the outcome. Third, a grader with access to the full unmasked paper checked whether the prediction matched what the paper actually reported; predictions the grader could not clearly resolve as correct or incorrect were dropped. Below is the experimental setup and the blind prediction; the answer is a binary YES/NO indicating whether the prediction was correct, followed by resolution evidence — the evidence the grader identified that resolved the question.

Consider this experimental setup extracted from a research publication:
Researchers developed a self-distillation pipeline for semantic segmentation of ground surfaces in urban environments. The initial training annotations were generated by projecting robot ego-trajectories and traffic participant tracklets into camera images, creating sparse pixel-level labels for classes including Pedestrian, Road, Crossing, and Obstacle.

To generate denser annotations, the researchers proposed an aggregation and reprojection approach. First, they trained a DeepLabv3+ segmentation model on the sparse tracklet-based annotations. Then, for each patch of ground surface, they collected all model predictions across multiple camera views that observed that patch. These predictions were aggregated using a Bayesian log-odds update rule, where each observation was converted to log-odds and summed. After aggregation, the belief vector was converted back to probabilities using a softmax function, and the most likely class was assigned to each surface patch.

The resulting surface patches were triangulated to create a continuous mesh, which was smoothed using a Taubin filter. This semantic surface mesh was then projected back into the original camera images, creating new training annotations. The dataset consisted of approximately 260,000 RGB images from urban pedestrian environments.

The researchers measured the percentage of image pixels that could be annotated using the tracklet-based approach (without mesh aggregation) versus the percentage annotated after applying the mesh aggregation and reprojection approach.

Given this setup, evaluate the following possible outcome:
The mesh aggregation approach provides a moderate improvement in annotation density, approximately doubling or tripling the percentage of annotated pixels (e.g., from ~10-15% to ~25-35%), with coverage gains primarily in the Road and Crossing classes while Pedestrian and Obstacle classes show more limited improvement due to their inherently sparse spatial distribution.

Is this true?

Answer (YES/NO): NO